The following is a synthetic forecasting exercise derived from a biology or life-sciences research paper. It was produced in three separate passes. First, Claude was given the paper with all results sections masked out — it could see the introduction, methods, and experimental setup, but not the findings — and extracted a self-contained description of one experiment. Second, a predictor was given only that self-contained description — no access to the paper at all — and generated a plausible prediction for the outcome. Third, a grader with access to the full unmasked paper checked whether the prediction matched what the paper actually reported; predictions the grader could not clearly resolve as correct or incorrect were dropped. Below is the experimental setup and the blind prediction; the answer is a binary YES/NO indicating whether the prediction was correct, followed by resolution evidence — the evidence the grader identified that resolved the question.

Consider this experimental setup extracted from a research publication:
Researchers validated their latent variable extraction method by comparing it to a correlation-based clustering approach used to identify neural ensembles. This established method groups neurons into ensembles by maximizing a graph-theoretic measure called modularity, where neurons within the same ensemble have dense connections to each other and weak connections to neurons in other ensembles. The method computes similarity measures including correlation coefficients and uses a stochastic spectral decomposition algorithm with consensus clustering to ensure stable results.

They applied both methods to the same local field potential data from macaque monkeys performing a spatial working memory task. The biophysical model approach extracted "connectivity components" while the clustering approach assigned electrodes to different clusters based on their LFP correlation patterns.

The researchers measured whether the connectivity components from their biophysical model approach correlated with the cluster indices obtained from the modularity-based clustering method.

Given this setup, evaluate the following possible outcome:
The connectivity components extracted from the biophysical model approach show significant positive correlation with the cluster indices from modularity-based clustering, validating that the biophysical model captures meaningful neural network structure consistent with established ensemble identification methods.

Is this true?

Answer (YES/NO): YES